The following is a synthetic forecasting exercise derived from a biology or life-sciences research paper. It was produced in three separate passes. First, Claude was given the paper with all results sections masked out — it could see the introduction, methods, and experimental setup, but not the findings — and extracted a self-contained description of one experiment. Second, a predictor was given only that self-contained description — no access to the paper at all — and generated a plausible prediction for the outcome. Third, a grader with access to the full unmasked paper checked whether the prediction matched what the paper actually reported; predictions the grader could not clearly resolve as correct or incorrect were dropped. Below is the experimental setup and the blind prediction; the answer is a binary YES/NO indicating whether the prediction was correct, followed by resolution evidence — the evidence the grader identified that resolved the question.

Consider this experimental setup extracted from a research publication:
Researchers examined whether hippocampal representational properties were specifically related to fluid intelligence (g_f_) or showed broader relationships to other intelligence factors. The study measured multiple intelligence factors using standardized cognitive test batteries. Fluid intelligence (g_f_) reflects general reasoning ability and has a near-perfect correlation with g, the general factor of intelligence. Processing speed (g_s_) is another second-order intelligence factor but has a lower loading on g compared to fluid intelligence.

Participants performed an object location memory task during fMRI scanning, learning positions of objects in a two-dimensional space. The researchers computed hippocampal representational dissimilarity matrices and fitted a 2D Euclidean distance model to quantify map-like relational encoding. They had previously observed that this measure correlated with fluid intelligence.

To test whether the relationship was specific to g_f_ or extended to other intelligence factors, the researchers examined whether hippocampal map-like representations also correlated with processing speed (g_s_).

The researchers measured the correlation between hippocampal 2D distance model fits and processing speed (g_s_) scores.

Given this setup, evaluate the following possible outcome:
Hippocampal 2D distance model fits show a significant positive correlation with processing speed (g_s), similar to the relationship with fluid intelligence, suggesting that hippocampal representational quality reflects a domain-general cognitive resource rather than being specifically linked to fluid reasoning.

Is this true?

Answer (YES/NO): NO